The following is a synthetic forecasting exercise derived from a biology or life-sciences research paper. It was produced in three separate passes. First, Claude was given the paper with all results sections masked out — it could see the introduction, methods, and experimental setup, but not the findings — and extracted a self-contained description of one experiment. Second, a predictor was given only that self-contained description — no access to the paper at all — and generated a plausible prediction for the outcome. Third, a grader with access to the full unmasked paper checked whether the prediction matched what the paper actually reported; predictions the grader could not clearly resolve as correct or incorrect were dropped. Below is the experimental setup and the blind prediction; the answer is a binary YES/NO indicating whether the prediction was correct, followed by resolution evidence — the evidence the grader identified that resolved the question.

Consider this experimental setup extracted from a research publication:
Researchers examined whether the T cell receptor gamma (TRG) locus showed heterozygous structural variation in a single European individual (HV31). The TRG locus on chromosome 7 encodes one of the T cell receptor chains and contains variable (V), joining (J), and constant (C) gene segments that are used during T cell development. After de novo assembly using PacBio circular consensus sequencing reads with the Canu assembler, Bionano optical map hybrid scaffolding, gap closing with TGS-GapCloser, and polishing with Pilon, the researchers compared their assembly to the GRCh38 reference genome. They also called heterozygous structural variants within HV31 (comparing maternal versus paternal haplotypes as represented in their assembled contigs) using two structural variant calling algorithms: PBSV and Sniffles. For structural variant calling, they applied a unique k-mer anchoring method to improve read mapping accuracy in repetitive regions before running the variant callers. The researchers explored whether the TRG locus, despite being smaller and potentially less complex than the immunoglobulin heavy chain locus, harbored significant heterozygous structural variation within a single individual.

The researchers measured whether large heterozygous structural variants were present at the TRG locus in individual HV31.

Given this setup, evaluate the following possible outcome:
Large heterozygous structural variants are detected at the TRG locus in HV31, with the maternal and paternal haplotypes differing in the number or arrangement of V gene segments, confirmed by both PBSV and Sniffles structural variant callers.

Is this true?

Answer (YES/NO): NO